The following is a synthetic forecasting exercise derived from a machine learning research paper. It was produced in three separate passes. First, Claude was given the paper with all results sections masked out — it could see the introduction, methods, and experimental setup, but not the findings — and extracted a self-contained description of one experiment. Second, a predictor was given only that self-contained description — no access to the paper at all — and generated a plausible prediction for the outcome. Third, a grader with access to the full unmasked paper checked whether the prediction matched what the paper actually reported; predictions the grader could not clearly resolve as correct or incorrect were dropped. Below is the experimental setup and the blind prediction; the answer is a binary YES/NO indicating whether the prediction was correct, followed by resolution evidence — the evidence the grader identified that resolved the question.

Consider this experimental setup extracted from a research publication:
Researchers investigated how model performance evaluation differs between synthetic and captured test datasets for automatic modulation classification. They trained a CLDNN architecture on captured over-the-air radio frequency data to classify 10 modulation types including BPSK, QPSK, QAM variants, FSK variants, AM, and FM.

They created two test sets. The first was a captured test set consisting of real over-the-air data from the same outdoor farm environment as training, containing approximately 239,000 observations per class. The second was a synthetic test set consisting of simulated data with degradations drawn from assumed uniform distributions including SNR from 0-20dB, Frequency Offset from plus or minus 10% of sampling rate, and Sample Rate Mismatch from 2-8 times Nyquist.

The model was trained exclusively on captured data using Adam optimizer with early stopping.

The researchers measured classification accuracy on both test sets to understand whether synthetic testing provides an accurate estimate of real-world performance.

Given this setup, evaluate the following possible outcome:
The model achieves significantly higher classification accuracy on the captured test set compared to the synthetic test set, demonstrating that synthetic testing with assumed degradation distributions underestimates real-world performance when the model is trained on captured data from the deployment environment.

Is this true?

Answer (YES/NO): YES